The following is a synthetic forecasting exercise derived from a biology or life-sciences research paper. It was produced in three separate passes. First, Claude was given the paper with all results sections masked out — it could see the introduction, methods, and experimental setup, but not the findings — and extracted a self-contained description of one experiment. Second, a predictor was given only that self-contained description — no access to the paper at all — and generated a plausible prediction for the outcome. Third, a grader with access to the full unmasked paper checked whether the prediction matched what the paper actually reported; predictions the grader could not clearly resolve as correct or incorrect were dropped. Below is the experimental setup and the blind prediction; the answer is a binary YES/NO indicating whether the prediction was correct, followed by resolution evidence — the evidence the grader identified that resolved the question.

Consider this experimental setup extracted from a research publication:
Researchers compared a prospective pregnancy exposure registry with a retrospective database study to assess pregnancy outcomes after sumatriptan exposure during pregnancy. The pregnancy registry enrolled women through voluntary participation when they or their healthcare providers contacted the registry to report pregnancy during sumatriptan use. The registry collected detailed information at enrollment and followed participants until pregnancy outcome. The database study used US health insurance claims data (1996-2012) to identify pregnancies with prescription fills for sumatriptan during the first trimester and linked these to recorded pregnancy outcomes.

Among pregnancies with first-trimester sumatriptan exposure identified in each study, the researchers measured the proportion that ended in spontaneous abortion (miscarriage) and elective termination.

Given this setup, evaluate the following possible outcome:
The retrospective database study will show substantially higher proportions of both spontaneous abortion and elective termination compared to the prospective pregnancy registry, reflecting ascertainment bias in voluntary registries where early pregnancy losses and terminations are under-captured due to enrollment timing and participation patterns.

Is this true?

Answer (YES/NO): YES